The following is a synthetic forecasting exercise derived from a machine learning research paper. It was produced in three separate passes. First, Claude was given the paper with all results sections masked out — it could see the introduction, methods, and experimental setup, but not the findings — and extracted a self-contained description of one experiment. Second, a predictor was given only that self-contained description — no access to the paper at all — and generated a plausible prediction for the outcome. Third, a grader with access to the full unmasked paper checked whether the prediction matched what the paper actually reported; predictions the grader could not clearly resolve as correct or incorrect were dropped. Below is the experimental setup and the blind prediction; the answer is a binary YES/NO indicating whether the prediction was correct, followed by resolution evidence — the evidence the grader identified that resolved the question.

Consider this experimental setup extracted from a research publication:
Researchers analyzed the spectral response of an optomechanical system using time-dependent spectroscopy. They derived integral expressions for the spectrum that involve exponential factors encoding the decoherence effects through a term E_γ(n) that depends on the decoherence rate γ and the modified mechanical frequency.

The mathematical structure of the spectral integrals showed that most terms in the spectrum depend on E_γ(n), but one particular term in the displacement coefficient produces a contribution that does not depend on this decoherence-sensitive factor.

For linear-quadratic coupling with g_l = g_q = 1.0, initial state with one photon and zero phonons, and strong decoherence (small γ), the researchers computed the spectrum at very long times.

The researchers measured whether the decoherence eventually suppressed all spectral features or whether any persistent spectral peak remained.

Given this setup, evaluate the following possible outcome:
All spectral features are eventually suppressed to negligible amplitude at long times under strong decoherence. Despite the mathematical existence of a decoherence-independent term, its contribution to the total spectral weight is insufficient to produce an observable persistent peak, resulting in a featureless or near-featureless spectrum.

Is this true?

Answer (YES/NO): NO